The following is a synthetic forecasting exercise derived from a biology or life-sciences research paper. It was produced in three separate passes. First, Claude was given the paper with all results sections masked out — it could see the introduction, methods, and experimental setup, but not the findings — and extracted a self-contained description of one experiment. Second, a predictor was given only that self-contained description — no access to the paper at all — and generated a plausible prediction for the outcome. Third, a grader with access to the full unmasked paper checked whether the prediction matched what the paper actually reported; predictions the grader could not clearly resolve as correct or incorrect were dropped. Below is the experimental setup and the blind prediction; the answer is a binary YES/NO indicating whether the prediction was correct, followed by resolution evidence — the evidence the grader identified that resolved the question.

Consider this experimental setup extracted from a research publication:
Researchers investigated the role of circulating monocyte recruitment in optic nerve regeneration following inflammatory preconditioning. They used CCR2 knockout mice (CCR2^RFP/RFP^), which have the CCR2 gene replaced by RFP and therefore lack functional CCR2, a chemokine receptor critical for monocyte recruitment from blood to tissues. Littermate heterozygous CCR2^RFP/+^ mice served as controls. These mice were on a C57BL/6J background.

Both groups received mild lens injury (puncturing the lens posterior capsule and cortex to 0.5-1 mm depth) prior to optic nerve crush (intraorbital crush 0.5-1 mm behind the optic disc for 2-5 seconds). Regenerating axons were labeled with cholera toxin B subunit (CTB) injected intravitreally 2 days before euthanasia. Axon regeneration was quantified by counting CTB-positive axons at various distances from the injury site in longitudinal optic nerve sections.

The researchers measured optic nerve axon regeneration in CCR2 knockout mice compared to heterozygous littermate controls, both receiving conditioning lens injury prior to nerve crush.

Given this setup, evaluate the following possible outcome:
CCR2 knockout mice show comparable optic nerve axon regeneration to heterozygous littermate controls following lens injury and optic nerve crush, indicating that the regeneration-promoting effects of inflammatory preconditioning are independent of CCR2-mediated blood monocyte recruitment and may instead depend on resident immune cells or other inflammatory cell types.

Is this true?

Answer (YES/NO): NO